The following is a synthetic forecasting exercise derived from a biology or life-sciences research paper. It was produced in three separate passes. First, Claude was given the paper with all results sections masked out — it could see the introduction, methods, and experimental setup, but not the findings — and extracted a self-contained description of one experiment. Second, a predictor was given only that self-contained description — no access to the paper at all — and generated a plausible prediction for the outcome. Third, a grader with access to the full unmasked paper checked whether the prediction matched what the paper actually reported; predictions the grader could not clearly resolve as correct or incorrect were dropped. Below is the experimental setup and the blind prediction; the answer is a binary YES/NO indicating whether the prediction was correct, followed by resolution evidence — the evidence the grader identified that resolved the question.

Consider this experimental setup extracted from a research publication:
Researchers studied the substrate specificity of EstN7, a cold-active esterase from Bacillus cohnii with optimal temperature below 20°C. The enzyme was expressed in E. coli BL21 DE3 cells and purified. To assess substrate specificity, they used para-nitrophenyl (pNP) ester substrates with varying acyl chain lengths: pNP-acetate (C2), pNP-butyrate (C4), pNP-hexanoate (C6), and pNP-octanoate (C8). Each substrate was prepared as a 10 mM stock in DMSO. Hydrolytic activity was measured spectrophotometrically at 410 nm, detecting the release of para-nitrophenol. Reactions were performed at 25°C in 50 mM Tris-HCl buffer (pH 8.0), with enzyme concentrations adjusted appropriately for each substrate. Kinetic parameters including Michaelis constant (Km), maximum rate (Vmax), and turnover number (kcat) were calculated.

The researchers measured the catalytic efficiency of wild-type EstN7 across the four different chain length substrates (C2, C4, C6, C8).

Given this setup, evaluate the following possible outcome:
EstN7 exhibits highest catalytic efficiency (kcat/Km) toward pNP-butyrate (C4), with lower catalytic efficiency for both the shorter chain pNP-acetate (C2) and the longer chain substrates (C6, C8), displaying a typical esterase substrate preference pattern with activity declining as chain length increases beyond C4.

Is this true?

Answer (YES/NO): NO